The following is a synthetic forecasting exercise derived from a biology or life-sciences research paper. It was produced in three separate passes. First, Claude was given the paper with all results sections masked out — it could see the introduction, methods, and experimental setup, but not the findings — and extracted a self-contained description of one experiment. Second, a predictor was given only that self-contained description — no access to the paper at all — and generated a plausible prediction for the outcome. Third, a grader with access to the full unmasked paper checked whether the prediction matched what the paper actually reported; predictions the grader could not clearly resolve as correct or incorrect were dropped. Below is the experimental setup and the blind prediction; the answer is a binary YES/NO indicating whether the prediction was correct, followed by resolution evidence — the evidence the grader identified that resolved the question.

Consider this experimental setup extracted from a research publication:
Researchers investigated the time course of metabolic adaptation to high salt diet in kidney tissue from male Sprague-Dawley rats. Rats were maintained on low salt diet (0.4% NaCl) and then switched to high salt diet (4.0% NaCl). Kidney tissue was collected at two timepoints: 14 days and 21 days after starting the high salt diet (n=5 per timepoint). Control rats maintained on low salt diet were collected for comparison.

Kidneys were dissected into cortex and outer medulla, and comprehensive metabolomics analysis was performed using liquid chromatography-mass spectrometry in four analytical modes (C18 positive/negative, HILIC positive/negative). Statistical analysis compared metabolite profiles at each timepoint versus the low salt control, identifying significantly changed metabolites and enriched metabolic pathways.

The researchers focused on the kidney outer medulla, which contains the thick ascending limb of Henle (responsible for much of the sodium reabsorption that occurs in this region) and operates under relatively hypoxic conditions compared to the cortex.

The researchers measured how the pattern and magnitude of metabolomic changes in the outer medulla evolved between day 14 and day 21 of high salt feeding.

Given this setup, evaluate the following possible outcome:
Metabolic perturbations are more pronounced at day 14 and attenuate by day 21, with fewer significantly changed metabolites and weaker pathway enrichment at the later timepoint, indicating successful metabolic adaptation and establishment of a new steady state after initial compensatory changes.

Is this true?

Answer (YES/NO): NO